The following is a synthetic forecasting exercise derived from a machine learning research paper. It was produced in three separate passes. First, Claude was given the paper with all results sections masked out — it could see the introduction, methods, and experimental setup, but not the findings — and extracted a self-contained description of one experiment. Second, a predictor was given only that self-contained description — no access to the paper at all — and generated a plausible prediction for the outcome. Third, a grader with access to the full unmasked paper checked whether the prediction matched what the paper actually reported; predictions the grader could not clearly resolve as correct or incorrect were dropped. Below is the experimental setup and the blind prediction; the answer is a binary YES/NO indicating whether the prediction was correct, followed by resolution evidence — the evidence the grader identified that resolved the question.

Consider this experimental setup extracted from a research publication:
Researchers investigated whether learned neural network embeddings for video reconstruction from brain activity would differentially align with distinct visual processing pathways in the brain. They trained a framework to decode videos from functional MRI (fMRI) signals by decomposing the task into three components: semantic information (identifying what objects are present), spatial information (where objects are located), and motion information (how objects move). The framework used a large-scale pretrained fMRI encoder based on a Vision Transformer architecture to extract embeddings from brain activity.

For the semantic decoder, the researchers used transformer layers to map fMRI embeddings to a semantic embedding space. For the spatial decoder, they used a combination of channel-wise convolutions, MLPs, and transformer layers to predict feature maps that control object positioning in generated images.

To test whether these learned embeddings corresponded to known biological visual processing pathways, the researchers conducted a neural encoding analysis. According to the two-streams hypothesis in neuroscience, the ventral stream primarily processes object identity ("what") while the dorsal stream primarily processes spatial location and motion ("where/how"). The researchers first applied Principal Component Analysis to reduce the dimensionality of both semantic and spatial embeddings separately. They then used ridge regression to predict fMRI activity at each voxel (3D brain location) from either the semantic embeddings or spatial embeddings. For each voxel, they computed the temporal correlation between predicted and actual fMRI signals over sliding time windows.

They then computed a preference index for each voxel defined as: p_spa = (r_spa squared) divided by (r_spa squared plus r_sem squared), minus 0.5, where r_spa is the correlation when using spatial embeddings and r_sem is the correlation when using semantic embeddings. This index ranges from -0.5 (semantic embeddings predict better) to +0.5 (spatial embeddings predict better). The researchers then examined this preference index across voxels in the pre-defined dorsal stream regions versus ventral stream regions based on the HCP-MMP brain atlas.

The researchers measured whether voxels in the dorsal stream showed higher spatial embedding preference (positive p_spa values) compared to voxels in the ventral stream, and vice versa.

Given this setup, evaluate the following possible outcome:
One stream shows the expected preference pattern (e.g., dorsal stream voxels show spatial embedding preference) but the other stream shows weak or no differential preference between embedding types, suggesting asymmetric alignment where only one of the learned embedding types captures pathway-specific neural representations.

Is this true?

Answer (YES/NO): NO